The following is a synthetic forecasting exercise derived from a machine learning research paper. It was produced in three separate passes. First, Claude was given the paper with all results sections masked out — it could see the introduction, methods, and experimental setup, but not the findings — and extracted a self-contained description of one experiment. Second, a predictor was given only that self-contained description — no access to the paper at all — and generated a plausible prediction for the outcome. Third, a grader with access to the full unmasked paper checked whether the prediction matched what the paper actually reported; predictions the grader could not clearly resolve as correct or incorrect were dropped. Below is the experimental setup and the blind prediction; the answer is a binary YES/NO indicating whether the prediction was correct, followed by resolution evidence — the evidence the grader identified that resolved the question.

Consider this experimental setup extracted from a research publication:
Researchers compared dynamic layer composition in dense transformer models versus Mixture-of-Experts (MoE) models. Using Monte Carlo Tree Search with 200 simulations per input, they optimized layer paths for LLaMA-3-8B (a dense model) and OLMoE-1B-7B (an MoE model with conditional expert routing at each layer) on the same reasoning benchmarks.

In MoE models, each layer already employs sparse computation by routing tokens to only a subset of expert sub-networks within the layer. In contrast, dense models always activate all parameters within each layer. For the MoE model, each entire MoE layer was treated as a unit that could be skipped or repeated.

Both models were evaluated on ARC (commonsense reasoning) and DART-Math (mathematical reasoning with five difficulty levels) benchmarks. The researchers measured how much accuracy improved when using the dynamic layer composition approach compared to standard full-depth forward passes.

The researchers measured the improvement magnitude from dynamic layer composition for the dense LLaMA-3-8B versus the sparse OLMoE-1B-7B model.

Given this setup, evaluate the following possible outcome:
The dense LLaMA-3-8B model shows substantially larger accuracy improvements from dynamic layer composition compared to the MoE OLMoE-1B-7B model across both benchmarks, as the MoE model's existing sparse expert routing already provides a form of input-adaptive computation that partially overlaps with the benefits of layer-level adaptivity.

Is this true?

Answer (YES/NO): NO